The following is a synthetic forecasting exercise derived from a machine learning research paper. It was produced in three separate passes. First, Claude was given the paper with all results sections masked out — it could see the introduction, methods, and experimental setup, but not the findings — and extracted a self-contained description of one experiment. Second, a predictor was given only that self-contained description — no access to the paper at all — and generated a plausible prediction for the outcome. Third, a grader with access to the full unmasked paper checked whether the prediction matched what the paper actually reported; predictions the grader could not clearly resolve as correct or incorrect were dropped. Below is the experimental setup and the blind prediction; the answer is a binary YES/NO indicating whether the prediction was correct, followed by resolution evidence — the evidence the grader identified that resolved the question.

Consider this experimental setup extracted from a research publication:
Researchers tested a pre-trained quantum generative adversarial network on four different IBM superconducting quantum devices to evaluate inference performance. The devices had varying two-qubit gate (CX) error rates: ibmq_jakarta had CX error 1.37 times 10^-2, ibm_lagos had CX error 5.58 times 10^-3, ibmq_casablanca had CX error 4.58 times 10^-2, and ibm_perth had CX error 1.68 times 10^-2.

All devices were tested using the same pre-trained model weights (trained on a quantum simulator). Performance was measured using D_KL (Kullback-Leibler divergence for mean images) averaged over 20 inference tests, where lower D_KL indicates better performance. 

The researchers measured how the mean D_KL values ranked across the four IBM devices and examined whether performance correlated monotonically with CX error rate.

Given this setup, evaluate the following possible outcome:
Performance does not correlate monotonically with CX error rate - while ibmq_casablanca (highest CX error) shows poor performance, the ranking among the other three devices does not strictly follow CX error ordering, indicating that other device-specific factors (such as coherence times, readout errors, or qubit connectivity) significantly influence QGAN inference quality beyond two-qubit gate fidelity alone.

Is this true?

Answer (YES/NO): YES